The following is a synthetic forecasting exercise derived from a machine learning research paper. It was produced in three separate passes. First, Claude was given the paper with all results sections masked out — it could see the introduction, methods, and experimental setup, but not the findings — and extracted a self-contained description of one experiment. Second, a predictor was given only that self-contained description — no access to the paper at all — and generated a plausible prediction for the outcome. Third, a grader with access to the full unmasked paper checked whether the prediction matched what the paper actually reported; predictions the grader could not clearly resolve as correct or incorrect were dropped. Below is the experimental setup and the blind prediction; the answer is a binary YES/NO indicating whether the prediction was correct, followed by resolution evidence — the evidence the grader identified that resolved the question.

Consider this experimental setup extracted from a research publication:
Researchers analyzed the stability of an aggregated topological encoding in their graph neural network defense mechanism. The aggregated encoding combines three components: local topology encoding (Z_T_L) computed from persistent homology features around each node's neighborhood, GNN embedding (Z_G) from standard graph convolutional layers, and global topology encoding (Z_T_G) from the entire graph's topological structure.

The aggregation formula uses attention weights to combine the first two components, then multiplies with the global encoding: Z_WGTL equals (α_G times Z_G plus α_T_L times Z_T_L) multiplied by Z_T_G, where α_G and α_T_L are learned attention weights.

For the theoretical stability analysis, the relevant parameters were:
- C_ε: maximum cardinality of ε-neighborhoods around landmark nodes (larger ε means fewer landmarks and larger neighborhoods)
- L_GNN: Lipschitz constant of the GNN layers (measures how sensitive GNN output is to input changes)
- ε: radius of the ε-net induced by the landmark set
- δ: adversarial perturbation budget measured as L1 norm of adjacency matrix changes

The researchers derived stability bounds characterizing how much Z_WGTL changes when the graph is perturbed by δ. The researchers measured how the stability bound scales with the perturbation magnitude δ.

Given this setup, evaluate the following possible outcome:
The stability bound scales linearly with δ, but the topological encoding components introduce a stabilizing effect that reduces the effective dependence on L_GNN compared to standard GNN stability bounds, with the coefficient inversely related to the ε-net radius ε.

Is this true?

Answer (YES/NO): NO